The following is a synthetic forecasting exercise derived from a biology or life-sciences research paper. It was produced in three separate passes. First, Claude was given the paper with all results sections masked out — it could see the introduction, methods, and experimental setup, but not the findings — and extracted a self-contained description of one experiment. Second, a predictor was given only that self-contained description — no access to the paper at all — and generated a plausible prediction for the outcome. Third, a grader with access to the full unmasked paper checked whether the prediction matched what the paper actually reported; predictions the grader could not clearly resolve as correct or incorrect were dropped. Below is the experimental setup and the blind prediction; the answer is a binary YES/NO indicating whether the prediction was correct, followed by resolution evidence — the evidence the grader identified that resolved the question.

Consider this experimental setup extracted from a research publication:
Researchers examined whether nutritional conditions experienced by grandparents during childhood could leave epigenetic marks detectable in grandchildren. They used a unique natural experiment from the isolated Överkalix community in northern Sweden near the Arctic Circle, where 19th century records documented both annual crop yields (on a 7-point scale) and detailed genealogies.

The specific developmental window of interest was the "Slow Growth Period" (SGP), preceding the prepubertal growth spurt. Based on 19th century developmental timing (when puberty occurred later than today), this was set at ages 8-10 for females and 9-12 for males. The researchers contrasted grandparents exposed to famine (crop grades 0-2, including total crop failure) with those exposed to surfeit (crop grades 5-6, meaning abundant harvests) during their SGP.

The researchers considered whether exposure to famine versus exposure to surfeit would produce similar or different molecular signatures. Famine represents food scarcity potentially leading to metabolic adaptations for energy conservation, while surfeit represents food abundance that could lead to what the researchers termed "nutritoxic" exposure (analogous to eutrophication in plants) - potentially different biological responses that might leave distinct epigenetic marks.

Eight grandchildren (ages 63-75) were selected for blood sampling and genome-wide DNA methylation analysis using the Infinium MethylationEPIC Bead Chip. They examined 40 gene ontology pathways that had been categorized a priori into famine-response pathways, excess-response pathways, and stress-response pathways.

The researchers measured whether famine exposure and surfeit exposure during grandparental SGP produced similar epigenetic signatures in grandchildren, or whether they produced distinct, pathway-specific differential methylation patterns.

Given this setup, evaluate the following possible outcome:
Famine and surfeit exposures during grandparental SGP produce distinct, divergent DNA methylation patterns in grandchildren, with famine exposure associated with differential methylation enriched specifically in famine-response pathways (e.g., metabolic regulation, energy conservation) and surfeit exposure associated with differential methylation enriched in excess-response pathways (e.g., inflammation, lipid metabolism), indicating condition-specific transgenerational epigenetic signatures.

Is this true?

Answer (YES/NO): YES